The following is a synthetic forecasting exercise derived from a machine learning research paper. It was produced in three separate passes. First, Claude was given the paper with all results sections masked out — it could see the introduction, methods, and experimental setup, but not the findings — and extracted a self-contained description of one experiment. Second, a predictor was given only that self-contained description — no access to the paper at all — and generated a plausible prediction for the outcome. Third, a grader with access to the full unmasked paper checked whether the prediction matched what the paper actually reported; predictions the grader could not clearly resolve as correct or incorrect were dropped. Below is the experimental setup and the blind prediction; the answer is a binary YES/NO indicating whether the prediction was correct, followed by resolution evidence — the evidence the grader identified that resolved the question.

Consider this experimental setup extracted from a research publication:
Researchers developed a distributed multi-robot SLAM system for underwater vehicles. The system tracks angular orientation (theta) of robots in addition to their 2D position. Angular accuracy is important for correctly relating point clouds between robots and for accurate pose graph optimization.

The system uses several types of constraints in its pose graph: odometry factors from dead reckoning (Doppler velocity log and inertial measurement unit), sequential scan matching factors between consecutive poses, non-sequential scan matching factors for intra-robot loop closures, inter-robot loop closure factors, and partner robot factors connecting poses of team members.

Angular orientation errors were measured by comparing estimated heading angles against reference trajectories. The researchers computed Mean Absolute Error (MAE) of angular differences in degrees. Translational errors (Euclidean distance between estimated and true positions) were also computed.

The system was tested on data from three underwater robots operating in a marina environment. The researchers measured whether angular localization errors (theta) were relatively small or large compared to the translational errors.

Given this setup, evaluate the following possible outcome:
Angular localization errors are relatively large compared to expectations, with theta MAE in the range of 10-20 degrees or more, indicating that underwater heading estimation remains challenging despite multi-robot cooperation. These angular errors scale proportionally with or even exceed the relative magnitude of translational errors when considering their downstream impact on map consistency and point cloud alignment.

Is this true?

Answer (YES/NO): NO